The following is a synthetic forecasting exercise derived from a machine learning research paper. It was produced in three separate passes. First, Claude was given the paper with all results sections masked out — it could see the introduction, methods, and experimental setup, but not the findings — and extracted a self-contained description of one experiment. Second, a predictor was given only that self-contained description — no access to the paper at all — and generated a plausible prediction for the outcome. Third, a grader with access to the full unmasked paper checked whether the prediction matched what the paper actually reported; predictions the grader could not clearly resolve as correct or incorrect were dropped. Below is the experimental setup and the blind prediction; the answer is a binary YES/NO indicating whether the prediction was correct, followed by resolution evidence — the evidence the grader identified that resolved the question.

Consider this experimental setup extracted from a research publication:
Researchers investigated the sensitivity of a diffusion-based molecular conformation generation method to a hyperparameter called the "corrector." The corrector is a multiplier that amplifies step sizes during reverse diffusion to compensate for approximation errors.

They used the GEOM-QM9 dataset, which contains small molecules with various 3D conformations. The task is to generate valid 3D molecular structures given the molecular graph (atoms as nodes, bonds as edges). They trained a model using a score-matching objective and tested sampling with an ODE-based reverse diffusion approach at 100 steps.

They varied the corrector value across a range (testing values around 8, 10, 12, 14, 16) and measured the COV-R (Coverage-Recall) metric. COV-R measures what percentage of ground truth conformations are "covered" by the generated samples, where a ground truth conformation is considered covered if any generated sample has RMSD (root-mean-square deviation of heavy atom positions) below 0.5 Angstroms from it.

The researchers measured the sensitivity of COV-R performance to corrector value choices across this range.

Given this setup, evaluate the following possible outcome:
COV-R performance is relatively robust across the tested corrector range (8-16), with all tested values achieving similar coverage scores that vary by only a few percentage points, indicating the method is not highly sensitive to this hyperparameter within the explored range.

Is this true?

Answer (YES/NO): YES